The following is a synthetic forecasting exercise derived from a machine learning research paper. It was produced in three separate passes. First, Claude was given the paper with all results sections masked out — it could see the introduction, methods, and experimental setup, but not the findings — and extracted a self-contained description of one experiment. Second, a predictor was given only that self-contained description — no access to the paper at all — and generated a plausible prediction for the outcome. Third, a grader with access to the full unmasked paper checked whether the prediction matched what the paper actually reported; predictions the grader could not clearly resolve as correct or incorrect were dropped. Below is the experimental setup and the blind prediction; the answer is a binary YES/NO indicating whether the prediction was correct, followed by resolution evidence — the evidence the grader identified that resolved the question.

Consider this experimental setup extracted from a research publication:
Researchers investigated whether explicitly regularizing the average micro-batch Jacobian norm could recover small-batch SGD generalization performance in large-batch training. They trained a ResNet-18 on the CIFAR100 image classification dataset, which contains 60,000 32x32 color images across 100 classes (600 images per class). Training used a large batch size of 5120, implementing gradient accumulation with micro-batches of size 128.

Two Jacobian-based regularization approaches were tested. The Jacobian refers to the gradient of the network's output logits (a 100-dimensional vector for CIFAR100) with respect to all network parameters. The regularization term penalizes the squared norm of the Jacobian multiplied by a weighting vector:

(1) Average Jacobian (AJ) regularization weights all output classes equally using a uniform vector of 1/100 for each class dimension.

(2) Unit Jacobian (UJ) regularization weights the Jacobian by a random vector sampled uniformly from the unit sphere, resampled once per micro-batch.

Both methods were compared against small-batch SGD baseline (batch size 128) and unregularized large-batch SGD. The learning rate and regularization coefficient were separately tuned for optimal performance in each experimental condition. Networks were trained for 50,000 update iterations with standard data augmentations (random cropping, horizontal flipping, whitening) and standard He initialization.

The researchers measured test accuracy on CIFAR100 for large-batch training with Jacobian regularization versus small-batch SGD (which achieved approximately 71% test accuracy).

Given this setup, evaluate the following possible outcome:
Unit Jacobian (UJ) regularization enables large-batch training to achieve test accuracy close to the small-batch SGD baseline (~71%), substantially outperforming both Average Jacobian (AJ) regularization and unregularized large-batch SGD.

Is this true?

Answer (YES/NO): NO